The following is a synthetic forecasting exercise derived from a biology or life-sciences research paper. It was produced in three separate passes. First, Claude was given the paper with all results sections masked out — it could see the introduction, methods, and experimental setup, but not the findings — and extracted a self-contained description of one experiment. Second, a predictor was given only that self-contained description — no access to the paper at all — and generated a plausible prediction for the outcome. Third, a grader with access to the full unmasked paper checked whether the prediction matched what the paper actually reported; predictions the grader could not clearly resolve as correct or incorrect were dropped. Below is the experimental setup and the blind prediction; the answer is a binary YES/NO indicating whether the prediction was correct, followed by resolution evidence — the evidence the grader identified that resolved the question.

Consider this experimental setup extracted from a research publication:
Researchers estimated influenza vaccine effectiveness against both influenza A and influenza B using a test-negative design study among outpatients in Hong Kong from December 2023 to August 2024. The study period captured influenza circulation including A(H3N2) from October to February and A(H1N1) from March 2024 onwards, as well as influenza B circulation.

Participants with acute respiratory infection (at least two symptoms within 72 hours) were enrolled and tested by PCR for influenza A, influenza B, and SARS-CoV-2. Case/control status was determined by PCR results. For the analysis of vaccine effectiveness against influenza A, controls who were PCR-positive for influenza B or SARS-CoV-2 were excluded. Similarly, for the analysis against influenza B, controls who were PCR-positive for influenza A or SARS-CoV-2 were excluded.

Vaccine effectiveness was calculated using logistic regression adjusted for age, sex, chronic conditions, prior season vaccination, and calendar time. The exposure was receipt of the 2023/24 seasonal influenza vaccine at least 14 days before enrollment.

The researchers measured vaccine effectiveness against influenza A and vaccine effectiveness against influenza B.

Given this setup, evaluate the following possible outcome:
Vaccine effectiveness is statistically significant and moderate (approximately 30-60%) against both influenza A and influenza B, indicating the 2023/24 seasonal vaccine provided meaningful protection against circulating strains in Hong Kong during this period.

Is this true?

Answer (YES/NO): NO